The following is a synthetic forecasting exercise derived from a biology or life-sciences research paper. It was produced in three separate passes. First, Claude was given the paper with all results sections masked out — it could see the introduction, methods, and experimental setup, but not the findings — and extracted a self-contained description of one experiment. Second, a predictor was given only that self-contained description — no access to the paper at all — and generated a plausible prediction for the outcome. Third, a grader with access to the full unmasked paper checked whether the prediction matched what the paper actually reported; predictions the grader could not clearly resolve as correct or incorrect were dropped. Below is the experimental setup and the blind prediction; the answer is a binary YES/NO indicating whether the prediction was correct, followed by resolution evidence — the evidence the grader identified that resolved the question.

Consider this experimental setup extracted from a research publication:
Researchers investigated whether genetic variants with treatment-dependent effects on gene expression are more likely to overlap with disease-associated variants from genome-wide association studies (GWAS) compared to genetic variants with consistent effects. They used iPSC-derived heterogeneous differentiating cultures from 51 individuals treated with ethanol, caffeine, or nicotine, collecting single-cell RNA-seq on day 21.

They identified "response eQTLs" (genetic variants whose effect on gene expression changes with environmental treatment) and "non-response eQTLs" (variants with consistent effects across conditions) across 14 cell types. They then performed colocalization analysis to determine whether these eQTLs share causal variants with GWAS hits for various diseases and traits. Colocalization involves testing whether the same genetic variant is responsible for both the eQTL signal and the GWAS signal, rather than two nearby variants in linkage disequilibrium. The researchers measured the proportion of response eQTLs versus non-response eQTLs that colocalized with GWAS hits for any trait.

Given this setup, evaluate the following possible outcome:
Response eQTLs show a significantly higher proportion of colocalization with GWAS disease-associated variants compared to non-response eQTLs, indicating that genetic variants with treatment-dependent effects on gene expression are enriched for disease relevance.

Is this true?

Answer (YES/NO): YES